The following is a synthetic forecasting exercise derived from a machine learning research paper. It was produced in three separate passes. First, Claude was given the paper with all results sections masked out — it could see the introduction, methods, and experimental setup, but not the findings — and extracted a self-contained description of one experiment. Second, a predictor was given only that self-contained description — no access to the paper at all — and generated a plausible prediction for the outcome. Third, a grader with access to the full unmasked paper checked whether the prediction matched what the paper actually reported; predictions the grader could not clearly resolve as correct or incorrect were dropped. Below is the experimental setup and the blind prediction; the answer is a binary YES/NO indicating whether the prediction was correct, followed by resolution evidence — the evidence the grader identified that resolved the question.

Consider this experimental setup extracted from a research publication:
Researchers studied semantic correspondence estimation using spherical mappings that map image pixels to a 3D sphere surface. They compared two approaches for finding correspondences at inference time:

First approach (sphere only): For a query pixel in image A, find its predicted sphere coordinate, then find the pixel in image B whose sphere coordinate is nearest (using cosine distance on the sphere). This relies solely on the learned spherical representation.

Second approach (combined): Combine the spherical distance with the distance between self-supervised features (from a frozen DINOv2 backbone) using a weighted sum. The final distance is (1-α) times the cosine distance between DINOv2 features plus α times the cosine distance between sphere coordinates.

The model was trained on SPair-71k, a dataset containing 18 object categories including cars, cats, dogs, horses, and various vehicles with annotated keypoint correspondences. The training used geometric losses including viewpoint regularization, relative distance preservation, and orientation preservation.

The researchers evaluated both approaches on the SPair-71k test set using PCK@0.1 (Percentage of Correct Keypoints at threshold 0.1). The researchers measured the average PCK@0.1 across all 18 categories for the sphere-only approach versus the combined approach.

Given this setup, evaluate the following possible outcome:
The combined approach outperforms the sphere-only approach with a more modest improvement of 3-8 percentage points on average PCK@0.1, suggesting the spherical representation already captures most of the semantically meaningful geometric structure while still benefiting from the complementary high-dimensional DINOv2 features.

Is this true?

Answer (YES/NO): NO